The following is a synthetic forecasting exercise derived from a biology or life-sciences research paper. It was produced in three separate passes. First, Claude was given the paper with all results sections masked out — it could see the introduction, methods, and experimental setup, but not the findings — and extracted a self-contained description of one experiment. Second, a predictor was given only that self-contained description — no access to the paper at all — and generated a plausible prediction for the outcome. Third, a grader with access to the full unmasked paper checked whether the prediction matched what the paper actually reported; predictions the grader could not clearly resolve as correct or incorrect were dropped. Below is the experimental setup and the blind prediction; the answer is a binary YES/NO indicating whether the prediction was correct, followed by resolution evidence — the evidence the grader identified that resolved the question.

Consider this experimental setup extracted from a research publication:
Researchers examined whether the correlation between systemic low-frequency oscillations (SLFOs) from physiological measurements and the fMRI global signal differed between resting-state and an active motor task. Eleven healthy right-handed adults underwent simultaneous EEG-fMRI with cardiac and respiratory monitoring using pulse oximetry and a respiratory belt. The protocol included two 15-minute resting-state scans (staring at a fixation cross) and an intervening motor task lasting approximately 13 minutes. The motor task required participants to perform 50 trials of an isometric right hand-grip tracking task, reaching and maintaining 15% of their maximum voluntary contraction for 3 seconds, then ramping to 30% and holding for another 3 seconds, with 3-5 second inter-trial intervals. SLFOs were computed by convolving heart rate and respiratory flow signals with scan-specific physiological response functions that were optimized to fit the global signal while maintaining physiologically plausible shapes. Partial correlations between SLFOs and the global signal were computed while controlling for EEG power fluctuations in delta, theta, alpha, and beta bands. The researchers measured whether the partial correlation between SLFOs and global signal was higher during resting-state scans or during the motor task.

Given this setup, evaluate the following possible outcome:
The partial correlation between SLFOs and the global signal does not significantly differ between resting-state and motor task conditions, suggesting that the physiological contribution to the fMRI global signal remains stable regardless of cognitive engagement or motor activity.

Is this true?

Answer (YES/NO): YES